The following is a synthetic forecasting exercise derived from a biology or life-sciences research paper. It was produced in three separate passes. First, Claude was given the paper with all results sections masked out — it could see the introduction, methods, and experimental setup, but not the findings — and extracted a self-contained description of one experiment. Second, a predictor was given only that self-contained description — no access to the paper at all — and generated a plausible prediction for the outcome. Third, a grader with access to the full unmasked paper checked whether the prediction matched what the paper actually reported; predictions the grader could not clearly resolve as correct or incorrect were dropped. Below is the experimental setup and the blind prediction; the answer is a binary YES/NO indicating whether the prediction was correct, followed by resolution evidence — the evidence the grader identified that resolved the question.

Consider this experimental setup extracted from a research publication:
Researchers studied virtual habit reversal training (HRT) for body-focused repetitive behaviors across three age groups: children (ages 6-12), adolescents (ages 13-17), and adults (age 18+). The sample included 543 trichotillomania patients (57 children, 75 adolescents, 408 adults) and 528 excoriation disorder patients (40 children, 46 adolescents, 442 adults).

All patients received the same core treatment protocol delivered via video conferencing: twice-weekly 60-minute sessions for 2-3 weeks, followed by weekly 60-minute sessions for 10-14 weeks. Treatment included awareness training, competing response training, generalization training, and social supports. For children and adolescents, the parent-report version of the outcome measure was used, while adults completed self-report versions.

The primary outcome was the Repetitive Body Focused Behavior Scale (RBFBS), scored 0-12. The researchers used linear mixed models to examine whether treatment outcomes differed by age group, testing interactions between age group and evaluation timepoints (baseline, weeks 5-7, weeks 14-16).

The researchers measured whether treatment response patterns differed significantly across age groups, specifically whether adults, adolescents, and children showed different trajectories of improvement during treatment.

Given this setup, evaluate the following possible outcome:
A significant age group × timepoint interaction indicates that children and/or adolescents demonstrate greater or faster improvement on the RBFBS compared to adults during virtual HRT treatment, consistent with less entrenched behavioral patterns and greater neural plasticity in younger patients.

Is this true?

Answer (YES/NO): NO